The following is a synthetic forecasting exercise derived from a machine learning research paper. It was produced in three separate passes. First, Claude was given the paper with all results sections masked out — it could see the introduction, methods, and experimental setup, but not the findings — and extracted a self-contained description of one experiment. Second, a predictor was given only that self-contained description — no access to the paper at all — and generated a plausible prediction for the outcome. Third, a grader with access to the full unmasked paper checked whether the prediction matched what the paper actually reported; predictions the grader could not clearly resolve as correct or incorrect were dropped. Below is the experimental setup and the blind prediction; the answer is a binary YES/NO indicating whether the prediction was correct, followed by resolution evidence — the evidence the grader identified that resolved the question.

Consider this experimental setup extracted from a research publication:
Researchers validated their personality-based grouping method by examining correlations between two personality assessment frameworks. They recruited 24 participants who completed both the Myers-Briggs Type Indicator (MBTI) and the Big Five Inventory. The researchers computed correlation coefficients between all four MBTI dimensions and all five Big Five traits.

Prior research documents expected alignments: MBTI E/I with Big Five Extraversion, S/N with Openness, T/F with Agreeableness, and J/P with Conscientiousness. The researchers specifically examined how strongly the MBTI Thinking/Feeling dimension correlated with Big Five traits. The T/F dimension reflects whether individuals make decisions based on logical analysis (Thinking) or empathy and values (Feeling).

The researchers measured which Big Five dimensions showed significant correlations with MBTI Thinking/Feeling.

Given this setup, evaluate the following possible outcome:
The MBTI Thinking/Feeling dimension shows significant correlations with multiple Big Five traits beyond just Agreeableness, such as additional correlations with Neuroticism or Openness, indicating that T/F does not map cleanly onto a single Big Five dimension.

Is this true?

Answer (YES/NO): YES